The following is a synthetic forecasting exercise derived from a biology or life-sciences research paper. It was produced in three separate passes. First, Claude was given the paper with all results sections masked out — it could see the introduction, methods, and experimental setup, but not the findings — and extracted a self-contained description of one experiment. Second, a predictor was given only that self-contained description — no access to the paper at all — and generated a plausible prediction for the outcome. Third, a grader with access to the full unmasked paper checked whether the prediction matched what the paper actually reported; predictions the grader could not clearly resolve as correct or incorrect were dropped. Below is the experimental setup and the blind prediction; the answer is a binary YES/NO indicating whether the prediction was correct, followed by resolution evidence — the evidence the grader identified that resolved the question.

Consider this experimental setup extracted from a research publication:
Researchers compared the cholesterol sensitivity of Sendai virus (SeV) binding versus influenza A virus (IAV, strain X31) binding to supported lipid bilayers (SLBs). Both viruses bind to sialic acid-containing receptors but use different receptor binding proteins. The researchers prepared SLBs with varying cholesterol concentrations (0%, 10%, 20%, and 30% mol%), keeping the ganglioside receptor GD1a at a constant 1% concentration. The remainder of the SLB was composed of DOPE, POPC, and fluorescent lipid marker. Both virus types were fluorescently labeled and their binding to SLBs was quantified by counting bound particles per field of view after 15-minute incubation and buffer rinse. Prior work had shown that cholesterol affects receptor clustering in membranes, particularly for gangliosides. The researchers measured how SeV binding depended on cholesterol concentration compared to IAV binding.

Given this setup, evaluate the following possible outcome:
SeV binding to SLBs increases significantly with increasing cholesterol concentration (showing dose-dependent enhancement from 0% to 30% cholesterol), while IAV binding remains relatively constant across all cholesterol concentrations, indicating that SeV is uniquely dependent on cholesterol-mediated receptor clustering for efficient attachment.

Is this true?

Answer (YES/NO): NO